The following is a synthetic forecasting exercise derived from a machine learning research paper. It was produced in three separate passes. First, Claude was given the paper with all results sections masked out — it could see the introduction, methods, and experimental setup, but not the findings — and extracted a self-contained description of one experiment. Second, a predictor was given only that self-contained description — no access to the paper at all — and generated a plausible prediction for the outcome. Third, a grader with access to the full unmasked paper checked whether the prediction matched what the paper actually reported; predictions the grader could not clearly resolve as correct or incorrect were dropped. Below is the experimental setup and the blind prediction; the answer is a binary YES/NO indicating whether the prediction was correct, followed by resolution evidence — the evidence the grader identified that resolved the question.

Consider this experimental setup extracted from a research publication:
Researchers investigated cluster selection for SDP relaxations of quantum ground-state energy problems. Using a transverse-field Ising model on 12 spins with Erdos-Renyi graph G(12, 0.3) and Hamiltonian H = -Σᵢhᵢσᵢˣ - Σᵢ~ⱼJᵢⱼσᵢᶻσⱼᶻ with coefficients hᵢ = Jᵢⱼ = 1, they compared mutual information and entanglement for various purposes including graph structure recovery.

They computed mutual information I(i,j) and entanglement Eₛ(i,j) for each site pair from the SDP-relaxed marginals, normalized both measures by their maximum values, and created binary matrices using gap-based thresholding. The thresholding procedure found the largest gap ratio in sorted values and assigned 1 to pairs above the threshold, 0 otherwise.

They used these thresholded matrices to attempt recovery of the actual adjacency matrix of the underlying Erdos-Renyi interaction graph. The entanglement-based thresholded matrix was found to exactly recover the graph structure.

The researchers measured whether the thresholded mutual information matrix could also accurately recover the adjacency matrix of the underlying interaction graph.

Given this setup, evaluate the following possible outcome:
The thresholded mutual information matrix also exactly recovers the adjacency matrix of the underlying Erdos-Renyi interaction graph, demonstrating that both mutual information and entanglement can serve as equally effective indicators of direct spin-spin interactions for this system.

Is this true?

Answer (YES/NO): NO